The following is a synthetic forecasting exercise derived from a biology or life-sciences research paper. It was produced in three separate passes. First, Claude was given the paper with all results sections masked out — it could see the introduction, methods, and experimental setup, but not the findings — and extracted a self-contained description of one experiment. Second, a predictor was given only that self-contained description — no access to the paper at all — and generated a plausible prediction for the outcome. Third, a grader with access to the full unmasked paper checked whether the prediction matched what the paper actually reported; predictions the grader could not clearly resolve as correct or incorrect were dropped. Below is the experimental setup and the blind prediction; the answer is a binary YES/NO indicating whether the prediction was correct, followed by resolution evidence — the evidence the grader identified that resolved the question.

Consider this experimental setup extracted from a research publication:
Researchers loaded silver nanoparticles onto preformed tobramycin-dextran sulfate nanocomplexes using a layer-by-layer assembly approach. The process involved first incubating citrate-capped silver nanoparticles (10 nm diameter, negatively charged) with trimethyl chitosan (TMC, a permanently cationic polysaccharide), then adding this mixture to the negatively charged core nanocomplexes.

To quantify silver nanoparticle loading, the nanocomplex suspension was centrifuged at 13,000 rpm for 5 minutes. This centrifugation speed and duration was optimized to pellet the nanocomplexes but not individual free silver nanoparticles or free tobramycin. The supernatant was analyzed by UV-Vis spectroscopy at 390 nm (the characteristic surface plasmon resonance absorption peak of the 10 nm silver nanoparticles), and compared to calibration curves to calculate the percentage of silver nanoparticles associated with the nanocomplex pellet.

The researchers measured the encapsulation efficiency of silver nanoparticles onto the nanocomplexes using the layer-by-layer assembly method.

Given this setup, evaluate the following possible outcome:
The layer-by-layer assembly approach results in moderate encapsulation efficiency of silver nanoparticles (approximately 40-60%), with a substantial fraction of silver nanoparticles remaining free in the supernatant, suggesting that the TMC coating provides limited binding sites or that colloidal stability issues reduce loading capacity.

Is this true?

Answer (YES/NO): NO